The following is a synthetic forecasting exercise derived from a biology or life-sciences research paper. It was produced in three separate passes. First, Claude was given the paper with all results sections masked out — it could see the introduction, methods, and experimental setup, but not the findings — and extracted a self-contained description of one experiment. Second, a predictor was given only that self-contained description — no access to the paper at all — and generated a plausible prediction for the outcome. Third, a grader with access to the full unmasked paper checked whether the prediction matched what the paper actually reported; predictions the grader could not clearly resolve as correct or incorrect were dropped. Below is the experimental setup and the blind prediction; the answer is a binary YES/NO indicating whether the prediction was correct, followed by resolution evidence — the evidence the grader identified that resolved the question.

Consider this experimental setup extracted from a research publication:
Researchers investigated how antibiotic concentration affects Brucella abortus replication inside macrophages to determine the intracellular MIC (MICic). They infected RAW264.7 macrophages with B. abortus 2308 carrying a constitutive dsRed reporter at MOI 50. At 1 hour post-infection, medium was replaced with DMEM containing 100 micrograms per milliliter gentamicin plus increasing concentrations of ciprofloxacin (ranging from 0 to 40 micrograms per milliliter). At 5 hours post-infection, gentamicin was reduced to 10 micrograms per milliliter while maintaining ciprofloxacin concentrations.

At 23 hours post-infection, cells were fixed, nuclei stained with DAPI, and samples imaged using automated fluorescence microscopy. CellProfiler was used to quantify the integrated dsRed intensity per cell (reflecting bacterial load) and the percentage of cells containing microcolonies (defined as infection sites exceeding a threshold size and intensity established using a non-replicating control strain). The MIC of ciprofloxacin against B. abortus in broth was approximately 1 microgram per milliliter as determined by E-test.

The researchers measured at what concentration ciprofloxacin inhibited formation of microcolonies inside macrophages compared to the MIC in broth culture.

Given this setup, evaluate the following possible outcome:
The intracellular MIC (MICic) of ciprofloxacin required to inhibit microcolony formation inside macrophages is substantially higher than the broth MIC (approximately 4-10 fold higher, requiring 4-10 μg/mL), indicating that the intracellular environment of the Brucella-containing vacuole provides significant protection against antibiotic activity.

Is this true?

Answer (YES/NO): NO